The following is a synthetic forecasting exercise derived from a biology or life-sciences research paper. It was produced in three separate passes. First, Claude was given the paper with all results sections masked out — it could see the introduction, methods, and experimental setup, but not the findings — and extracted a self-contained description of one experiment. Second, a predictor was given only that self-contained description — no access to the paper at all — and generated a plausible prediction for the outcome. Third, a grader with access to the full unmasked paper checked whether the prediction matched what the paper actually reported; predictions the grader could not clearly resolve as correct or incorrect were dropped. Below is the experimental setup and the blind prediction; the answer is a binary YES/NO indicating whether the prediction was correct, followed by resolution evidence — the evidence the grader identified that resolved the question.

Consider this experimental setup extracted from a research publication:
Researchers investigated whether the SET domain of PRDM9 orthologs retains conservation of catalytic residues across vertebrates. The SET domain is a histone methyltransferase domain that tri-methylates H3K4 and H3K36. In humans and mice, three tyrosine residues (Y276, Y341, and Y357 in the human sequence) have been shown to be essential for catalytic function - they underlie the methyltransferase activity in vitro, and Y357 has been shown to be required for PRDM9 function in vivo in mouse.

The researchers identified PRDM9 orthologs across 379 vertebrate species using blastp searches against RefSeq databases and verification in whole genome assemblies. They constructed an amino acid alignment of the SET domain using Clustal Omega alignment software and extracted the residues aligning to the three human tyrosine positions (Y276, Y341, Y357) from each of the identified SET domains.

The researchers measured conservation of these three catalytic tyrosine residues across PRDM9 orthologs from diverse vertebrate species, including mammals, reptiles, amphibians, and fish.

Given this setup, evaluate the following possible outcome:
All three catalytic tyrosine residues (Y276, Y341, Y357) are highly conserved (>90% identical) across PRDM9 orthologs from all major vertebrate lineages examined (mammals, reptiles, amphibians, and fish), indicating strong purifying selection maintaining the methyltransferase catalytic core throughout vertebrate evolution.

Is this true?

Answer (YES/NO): NO